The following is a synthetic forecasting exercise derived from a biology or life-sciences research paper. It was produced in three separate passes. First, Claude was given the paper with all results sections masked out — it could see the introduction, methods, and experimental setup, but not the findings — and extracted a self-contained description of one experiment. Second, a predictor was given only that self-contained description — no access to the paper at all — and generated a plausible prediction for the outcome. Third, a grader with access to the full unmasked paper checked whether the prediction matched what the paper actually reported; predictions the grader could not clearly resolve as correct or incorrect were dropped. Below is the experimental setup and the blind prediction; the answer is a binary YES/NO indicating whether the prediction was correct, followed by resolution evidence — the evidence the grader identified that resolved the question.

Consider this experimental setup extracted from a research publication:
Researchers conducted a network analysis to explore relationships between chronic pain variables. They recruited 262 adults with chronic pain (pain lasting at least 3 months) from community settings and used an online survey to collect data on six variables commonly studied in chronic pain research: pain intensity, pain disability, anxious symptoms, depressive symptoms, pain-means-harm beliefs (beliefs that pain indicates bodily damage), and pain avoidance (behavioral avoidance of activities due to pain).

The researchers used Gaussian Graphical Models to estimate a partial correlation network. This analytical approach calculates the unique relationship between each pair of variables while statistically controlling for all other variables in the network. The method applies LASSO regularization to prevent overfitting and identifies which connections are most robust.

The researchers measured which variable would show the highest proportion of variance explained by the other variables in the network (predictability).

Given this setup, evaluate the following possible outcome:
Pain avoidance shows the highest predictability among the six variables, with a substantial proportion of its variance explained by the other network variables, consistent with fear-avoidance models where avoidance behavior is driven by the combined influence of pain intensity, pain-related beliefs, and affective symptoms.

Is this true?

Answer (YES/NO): NO